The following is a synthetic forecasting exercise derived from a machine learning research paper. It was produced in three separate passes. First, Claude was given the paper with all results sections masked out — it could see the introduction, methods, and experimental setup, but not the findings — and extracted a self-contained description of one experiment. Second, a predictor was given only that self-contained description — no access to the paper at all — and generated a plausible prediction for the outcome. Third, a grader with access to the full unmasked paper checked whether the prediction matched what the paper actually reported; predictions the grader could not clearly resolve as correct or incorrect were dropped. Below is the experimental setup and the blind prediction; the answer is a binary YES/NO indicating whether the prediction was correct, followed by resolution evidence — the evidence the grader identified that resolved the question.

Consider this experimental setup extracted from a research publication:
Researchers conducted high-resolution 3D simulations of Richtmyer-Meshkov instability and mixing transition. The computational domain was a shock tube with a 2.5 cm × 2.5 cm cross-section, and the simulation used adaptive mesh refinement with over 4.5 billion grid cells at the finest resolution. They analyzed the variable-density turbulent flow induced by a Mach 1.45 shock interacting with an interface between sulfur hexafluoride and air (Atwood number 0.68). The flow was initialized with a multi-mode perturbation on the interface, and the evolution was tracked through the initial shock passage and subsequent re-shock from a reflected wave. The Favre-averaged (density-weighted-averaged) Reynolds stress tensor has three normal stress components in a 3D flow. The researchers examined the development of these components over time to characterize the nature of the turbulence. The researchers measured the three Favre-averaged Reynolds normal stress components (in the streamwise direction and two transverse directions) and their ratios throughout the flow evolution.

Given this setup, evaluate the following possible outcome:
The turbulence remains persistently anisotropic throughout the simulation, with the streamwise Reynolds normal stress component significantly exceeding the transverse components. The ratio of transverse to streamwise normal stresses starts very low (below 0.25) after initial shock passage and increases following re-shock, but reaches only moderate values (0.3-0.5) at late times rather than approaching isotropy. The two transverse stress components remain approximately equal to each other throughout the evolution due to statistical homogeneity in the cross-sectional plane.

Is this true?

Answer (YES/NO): YES